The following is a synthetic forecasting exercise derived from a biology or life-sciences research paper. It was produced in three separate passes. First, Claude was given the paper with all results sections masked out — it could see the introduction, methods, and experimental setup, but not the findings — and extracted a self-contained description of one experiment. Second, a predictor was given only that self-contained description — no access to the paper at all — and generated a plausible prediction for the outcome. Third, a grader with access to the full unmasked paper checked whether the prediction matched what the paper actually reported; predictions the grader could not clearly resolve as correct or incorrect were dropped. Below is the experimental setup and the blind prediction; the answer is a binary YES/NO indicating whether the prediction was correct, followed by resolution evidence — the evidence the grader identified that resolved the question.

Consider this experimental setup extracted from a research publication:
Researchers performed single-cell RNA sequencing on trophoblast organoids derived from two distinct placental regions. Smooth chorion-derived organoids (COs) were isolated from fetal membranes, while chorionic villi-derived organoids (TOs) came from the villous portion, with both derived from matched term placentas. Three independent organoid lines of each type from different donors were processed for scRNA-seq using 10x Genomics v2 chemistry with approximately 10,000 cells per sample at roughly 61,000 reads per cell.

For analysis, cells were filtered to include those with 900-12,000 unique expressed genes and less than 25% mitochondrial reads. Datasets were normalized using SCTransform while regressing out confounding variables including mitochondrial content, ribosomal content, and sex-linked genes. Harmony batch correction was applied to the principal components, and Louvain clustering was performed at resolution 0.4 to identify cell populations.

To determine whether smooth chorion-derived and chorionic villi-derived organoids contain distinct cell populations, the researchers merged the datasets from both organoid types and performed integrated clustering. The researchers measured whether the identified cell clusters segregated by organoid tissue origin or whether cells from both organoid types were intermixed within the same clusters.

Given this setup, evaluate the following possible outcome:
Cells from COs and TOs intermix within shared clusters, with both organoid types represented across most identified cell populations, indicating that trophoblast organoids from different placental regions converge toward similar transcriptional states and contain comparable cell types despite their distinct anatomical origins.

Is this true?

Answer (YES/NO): YES